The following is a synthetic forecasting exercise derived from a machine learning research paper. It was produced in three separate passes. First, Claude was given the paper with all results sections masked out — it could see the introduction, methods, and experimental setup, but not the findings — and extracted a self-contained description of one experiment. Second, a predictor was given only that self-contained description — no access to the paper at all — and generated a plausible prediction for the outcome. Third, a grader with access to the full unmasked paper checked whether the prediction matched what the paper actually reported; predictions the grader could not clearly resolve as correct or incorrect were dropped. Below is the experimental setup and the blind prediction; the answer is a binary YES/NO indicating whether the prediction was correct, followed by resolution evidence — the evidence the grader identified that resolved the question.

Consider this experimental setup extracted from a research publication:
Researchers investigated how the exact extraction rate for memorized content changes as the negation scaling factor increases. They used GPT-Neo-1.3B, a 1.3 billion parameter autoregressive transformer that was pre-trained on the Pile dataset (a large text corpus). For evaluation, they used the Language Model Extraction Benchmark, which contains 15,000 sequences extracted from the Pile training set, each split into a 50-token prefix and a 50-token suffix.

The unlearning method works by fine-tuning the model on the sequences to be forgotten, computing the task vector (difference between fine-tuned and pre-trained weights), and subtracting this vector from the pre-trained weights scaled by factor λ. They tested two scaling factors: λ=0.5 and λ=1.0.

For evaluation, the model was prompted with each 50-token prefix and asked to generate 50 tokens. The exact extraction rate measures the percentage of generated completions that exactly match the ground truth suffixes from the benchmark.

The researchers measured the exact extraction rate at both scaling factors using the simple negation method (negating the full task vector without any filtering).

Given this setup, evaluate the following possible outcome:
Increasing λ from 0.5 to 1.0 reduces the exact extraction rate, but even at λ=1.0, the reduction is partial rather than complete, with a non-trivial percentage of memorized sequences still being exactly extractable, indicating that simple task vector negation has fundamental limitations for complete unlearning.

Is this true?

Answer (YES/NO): YES